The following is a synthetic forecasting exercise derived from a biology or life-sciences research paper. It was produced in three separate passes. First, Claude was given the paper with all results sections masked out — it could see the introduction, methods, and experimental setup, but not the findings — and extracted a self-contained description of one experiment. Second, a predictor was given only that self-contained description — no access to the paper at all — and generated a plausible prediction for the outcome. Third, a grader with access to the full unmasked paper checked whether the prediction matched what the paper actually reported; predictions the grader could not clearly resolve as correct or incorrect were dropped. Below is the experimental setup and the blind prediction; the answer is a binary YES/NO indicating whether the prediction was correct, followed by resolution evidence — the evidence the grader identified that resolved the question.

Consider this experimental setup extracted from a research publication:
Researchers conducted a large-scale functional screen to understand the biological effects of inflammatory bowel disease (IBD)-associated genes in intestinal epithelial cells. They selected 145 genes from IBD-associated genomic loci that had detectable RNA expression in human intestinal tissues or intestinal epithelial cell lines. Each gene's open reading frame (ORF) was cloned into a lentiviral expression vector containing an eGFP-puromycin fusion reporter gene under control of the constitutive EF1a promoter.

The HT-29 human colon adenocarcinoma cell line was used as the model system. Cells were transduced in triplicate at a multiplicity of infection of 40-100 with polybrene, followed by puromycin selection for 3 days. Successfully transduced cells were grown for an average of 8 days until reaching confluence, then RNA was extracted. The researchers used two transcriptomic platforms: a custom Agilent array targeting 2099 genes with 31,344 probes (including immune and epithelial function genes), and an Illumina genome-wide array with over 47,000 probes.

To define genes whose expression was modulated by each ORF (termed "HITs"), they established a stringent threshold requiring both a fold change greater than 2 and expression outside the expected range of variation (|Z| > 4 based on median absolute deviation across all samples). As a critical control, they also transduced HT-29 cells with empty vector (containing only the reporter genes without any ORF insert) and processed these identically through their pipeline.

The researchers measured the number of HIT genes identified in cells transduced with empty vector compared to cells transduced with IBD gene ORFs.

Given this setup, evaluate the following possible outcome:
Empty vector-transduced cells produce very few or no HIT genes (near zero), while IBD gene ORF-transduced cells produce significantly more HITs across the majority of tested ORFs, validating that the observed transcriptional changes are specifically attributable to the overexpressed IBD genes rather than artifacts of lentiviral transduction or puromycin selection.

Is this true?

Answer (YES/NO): YES